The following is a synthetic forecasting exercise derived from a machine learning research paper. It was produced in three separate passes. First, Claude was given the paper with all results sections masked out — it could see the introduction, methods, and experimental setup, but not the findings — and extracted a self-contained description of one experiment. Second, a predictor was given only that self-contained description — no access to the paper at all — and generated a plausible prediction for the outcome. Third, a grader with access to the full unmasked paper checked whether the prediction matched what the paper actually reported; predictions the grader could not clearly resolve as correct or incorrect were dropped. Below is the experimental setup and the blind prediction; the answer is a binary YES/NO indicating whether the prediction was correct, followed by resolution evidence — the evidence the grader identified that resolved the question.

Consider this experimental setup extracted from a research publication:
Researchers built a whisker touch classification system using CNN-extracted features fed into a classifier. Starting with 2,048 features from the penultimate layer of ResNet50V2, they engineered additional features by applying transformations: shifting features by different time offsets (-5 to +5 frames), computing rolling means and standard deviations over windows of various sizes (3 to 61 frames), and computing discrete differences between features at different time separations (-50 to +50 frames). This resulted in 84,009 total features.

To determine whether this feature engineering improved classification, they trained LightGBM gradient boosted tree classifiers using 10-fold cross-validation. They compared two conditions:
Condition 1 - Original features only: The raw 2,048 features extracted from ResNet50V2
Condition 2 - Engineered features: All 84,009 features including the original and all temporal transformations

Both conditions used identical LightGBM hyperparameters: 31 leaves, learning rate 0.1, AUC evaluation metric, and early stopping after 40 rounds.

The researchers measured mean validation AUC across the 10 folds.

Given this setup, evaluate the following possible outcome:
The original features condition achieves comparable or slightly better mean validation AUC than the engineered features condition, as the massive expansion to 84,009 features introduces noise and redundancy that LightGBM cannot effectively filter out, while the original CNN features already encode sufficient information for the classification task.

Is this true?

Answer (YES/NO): NO